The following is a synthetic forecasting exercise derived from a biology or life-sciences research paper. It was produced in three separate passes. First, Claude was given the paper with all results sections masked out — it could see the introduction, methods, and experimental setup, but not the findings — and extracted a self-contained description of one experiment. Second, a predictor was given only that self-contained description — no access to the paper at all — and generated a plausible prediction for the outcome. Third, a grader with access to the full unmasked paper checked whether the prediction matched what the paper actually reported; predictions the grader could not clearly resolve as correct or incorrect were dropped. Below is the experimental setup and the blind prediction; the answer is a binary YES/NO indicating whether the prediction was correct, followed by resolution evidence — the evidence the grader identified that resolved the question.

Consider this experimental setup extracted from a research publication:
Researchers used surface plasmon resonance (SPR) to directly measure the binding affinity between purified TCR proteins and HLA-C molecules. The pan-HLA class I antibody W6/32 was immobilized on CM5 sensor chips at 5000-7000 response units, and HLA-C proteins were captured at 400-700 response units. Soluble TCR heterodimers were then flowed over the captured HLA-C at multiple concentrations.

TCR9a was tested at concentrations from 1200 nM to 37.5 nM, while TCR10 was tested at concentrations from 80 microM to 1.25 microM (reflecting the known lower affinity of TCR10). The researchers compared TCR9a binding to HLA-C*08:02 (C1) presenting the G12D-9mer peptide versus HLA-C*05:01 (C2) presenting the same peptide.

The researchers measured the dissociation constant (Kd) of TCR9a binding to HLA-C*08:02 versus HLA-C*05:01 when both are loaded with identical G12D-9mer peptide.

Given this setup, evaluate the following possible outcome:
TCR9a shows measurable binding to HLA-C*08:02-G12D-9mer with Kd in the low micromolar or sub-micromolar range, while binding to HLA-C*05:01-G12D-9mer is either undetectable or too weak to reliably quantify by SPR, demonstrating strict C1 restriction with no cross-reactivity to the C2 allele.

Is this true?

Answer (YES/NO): NO